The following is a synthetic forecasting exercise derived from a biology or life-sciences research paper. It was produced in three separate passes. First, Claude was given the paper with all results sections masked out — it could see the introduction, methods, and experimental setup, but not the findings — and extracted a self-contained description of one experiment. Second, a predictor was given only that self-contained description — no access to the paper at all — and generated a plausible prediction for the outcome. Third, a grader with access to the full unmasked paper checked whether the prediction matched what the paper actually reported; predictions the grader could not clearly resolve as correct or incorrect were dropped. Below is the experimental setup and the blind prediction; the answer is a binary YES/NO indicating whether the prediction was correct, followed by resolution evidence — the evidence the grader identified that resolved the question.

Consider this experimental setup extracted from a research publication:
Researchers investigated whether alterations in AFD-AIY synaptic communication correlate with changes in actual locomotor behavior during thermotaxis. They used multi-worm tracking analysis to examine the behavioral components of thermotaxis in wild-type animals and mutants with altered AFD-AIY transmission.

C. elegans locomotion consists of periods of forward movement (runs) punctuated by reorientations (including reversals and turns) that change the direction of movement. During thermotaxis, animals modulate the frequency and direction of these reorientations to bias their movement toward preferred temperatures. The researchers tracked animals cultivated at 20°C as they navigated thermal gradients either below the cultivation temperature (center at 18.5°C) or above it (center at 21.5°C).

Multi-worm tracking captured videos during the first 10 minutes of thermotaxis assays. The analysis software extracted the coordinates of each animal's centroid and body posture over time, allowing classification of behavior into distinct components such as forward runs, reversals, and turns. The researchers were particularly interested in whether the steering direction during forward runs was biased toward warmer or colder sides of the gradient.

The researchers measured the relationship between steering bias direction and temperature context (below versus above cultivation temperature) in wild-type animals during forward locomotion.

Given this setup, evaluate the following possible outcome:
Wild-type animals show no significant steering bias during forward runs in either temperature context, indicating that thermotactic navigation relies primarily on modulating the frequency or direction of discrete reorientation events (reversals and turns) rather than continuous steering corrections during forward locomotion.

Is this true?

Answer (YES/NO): NO